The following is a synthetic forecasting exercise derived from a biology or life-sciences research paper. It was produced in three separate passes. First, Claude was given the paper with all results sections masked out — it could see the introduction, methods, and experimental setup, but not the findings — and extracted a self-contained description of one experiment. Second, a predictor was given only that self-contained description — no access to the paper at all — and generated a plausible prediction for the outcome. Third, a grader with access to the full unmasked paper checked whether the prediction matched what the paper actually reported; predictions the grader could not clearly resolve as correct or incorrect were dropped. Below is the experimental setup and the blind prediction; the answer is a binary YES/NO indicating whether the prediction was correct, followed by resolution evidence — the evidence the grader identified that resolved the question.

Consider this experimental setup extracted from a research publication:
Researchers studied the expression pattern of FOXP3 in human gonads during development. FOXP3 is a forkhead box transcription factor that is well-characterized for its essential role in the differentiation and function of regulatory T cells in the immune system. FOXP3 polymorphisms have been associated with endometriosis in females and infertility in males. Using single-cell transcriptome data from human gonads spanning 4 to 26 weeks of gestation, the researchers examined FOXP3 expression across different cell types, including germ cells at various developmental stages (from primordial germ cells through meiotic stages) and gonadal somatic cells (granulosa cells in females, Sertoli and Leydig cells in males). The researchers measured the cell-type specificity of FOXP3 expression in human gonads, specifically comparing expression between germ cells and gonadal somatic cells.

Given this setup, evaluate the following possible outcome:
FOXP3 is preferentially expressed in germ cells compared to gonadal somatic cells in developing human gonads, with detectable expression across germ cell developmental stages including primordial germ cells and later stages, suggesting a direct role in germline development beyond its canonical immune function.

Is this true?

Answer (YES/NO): YES